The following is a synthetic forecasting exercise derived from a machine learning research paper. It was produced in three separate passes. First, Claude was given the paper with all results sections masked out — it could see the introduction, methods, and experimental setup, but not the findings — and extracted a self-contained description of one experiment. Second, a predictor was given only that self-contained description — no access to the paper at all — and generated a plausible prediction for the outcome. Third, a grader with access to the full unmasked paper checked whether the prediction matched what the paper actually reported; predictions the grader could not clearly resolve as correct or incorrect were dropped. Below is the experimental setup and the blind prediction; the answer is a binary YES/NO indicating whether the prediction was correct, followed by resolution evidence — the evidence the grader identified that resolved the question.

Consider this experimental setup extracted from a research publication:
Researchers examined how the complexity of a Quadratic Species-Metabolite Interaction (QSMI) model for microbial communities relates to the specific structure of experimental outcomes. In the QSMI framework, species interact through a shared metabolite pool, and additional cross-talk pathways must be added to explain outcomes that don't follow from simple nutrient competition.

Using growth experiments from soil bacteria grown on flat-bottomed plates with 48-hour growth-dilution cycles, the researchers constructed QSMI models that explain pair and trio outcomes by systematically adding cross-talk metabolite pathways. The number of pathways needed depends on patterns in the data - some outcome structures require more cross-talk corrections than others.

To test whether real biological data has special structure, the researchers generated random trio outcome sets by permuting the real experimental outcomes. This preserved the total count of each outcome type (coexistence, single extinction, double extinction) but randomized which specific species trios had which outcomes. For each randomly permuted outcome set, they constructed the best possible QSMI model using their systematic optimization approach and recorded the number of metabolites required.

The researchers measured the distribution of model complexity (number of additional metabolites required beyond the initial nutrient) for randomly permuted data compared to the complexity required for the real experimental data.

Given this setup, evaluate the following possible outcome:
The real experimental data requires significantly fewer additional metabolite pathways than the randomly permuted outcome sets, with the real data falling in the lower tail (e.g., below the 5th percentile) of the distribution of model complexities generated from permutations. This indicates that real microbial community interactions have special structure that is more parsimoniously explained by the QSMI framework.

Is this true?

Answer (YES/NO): YES